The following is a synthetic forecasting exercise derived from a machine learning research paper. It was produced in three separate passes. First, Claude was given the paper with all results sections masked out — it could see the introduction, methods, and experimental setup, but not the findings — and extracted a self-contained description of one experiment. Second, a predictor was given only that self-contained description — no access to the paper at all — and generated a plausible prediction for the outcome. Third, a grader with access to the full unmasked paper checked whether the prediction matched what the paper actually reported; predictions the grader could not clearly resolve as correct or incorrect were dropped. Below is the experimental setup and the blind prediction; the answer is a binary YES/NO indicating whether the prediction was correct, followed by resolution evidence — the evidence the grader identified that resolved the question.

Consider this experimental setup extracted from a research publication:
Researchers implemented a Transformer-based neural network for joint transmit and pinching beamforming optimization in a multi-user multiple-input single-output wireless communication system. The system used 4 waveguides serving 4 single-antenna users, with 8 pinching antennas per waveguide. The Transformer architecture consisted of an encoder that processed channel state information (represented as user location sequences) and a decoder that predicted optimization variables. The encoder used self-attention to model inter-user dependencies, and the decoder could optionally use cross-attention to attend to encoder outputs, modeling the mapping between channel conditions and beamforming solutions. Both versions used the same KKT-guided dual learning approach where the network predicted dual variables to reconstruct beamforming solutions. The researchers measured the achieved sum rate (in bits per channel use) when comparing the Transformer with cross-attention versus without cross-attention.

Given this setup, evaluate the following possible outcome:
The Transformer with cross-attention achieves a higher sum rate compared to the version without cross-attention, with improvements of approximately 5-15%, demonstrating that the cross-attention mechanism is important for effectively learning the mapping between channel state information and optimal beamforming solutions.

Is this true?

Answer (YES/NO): NO